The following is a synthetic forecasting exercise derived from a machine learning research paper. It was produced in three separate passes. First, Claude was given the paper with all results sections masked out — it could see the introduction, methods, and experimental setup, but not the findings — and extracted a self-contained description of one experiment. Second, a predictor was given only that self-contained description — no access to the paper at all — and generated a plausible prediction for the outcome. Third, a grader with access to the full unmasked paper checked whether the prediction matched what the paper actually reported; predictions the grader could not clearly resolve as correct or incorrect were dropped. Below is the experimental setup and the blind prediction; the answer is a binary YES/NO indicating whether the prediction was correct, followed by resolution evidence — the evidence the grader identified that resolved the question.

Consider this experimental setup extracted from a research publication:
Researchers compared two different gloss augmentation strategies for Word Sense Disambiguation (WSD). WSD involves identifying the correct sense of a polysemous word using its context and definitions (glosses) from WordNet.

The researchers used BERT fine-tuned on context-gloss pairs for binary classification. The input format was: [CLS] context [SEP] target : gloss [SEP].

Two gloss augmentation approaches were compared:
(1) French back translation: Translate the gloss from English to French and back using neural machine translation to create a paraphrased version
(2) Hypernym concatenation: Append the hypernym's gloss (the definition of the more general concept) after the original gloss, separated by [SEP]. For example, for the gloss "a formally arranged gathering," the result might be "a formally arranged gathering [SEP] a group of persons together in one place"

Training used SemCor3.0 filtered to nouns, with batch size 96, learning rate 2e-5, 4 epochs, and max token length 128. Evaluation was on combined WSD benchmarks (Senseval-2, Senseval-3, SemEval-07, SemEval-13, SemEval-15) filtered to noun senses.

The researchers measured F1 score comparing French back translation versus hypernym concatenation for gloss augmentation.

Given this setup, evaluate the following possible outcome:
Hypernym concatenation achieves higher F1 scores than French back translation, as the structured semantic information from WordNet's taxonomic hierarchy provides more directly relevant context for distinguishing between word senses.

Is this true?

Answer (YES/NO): YES